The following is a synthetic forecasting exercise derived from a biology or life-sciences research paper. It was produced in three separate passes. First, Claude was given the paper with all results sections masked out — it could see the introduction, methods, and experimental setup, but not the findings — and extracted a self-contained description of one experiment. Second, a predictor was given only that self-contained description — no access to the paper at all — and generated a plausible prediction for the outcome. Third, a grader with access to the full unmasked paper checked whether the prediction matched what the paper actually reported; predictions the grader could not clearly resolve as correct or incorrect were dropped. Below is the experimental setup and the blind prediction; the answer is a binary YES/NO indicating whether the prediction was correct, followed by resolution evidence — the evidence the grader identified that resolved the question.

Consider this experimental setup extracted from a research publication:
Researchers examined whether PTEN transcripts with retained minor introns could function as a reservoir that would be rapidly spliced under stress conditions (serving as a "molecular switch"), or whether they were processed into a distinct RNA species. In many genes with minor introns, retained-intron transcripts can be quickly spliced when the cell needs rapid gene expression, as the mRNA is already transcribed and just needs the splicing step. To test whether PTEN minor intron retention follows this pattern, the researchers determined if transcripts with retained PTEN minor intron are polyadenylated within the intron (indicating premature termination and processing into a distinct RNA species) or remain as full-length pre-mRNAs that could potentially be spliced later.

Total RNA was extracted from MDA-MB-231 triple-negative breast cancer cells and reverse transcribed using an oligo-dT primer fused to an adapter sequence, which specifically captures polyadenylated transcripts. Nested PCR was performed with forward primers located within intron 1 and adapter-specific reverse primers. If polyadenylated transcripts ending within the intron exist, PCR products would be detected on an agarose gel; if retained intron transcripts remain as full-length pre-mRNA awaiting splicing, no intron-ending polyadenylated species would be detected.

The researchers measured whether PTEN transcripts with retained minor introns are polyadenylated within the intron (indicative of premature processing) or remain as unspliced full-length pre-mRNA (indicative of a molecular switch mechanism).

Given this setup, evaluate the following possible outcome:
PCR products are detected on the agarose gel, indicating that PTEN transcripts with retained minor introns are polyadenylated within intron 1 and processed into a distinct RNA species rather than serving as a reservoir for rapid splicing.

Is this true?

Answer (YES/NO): YES